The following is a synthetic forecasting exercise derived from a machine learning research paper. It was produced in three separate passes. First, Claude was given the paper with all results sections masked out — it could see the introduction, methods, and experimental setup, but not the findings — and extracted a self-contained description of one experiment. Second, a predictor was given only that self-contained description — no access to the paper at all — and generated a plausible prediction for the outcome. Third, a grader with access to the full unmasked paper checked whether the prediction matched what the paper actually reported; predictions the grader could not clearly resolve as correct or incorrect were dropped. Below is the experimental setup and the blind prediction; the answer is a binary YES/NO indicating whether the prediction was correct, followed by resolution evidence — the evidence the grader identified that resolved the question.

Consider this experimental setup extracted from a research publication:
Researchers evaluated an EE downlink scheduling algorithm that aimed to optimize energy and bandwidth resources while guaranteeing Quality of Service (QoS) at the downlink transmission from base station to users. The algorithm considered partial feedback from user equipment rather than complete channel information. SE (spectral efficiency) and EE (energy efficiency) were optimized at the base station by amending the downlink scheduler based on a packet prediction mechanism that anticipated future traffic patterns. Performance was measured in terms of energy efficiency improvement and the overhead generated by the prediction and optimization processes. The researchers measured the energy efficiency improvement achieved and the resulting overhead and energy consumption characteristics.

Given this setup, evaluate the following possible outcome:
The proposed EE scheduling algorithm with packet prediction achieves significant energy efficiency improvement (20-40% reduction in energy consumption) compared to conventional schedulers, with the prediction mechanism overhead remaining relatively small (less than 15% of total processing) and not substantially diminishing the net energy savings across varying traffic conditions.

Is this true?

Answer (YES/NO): NO